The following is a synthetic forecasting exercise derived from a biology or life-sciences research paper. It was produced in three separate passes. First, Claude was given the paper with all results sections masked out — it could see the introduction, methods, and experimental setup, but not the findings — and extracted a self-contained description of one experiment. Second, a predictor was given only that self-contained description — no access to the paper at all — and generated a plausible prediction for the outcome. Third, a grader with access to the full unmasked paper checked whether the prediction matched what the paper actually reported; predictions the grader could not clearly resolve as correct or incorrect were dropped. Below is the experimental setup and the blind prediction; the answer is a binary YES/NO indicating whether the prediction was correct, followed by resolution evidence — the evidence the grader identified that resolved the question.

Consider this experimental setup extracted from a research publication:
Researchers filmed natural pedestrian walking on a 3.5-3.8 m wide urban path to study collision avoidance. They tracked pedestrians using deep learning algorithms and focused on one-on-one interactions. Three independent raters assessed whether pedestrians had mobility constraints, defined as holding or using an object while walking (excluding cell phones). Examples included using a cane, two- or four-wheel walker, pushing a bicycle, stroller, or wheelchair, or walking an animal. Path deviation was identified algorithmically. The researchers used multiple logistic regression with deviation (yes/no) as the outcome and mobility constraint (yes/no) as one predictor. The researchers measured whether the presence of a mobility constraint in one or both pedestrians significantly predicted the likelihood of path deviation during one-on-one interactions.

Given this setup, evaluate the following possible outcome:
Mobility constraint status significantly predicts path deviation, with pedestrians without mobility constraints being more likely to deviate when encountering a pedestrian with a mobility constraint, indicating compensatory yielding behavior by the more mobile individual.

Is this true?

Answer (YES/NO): NO